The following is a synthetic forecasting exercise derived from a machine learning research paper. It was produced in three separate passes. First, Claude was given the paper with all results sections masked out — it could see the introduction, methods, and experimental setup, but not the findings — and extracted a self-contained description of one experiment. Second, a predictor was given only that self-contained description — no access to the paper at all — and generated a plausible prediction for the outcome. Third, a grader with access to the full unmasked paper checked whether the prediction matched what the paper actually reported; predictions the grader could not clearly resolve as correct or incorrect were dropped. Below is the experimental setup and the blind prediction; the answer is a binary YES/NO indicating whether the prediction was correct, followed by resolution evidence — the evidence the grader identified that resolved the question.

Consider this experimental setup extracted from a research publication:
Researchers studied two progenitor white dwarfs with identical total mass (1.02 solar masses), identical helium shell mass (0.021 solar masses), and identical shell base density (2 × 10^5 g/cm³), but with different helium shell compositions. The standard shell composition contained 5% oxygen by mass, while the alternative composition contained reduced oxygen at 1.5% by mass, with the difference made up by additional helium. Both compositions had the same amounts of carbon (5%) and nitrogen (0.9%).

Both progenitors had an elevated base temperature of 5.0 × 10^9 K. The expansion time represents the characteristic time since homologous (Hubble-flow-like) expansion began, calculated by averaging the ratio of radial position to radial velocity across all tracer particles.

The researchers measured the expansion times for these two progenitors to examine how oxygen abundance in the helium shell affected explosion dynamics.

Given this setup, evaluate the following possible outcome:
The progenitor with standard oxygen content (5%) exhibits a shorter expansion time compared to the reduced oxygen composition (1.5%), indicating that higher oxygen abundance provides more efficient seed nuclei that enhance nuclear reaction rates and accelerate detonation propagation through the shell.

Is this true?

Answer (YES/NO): NO